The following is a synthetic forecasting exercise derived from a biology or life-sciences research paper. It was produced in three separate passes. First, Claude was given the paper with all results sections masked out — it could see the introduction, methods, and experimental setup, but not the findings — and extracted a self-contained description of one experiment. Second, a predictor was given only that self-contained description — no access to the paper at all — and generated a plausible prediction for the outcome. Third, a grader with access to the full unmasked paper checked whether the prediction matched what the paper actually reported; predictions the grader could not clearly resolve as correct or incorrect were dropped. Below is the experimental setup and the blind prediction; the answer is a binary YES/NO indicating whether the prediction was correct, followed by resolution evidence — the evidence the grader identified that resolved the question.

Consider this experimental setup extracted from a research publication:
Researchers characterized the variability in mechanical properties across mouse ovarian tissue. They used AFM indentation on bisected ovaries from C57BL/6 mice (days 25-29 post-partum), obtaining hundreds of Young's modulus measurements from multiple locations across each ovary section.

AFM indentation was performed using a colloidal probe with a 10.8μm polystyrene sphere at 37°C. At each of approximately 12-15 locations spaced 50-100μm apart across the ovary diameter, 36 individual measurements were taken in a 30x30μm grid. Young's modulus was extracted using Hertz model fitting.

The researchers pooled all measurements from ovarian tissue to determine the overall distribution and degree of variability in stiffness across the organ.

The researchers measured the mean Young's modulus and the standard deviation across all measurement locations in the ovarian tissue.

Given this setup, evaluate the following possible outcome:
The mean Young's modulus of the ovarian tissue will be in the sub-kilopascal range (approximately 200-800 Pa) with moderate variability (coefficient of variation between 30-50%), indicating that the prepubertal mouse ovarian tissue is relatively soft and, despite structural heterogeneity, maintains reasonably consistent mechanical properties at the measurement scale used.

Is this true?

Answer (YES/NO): NO